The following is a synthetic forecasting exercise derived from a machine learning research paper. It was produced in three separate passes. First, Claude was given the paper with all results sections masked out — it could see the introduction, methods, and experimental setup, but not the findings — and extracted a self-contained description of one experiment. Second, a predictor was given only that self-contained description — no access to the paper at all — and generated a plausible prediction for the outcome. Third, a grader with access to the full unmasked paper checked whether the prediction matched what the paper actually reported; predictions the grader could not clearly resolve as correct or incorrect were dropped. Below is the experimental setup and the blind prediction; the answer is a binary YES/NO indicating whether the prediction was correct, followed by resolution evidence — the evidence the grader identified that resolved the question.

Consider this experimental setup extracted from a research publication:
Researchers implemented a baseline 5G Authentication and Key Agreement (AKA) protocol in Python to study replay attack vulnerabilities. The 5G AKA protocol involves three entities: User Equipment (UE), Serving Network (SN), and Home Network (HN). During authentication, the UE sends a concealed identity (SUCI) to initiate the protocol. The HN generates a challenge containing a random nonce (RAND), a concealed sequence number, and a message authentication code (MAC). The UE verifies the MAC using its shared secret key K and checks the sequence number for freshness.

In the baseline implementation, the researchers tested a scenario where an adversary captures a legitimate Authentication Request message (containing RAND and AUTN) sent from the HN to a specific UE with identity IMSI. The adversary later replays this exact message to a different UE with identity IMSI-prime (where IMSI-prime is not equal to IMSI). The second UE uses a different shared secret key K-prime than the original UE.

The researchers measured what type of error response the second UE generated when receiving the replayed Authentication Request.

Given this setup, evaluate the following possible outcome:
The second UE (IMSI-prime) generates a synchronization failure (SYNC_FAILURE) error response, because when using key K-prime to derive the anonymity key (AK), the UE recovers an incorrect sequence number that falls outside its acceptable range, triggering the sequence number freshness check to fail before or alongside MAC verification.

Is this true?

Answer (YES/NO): NO